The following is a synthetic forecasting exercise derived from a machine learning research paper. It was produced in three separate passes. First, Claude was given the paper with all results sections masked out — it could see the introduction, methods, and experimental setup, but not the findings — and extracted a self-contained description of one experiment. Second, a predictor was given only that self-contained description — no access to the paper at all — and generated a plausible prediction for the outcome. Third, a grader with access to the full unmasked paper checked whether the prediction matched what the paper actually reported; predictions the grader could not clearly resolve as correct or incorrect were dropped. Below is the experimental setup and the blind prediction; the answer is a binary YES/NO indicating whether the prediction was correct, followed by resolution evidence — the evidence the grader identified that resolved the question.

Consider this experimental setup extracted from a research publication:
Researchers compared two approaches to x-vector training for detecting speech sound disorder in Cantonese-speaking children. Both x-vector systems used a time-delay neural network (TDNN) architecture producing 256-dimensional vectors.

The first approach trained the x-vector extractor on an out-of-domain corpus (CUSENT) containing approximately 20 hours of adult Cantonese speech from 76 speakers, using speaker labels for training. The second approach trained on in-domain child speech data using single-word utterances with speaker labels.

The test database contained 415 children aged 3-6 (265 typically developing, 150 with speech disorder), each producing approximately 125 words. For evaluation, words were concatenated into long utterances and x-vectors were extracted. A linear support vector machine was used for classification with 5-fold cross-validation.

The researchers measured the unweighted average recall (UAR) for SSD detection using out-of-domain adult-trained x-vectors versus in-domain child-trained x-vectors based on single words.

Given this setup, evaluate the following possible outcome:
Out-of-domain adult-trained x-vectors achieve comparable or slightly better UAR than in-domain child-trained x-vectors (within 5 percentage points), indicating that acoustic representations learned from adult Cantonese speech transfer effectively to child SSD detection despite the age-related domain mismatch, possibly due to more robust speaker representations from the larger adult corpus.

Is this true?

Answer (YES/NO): YES